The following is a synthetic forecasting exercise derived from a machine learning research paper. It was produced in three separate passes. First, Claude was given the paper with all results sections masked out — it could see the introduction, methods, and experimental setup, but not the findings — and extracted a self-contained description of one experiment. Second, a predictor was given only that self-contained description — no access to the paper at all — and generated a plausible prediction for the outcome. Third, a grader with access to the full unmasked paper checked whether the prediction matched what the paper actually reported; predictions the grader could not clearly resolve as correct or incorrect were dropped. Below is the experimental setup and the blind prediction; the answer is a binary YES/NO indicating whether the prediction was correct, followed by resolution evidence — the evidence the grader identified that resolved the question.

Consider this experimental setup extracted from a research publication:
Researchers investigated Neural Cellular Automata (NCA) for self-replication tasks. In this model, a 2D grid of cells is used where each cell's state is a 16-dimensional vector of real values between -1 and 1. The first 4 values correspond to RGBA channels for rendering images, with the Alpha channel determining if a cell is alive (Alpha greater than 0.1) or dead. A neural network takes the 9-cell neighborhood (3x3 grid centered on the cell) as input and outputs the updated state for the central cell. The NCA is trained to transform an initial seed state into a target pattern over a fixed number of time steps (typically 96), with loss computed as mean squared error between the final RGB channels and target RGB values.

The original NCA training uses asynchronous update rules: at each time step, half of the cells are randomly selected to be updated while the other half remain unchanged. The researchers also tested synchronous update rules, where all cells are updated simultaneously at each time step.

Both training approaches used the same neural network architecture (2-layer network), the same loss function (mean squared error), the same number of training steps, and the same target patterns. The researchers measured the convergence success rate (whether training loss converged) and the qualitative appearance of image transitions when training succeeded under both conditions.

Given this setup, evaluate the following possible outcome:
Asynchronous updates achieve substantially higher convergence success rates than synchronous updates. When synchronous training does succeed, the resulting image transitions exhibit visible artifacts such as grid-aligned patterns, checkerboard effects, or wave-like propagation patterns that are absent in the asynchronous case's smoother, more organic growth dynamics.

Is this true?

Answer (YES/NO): NO